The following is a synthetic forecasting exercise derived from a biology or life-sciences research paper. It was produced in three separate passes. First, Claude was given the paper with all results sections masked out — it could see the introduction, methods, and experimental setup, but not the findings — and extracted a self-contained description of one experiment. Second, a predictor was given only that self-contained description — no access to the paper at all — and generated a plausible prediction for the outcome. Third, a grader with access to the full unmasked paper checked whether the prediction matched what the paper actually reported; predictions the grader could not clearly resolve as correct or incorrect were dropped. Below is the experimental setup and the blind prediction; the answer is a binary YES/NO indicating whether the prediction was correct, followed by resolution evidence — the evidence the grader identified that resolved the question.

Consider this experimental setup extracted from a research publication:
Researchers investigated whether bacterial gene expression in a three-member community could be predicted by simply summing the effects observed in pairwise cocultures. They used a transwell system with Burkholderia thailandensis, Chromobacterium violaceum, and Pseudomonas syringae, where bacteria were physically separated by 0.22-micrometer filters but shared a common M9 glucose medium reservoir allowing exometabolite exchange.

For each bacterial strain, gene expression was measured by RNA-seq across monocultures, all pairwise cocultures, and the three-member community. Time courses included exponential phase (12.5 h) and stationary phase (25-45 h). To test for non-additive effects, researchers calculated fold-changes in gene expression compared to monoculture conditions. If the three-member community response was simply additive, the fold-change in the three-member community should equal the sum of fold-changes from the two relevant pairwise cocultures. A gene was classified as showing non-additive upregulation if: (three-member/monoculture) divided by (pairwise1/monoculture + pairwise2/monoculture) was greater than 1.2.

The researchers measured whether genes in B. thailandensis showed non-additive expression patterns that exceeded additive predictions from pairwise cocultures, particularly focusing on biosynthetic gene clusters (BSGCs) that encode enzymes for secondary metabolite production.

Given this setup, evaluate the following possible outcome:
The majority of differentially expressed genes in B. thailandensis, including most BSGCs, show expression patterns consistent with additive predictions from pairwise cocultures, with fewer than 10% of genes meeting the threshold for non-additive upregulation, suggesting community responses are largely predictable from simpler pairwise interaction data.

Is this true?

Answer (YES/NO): NO